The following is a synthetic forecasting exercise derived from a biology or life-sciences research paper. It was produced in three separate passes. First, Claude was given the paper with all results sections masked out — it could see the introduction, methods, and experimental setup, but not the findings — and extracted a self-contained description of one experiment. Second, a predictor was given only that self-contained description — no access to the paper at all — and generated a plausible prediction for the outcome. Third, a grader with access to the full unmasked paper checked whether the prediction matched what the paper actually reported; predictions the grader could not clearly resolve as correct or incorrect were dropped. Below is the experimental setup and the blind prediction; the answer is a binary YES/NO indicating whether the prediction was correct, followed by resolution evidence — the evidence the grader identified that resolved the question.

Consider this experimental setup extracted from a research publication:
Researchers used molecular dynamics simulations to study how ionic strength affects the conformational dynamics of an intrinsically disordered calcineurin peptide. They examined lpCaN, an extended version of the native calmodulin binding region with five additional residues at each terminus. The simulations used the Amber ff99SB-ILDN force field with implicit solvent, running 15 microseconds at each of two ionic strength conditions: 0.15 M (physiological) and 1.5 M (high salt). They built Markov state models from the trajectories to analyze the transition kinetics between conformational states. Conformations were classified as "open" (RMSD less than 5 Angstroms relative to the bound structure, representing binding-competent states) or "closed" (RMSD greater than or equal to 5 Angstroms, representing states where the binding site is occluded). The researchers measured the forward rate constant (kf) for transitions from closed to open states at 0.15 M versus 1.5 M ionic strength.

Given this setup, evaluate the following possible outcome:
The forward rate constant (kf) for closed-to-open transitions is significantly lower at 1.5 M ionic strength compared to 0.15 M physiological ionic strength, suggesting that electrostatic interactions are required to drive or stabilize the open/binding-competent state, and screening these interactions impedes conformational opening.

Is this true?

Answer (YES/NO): NO